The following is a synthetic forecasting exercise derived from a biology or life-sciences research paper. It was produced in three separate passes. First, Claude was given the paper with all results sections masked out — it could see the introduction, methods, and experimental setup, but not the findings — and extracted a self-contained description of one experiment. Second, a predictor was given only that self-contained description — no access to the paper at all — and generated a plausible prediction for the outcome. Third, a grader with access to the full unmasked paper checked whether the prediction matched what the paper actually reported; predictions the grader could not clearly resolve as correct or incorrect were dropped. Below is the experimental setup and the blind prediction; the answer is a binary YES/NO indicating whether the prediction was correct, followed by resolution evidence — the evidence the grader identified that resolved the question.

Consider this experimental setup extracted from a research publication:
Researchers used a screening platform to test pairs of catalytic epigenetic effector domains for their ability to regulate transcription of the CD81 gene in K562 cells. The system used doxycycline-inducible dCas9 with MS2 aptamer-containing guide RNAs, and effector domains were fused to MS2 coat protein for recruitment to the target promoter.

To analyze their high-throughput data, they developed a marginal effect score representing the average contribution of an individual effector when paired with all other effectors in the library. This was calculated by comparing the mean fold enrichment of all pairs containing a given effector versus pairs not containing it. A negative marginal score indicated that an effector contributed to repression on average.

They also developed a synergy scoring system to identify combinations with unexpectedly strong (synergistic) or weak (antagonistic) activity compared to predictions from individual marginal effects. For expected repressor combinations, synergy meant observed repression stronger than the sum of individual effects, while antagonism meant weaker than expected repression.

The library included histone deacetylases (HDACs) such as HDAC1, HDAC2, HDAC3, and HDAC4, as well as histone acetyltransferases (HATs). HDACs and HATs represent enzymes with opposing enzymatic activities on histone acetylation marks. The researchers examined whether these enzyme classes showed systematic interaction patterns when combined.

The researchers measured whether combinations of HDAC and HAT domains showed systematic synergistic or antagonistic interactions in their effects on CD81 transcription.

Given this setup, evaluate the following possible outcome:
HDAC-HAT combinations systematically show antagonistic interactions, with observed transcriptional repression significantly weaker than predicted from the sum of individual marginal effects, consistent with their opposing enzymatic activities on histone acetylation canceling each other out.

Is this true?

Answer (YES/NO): NO